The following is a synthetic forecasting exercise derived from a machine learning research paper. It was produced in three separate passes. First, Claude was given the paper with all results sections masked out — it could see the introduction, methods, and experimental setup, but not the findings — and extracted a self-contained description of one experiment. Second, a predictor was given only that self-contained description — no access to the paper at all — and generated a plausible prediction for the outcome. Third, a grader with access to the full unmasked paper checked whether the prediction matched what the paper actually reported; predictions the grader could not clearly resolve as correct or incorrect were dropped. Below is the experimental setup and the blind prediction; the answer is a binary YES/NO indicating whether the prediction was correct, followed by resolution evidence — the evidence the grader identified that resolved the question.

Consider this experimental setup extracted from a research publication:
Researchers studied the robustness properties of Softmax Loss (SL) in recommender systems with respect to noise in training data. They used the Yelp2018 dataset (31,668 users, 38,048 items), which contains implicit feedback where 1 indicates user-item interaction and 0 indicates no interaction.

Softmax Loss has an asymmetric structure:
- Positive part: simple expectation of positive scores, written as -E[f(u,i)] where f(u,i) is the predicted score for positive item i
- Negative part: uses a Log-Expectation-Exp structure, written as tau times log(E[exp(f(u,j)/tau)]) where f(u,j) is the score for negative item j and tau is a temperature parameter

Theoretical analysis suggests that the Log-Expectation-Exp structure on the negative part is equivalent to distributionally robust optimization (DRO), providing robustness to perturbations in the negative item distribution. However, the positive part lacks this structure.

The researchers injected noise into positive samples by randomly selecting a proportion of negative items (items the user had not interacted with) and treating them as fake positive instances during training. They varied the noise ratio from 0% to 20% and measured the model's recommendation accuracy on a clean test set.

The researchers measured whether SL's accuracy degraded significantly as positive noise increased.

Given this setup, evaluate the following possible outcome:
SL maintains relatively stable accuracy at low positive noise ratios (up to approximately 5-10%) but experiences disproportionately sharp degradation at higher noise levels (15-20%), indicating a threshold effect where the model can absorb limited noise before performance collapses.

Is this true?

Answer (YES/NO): NO